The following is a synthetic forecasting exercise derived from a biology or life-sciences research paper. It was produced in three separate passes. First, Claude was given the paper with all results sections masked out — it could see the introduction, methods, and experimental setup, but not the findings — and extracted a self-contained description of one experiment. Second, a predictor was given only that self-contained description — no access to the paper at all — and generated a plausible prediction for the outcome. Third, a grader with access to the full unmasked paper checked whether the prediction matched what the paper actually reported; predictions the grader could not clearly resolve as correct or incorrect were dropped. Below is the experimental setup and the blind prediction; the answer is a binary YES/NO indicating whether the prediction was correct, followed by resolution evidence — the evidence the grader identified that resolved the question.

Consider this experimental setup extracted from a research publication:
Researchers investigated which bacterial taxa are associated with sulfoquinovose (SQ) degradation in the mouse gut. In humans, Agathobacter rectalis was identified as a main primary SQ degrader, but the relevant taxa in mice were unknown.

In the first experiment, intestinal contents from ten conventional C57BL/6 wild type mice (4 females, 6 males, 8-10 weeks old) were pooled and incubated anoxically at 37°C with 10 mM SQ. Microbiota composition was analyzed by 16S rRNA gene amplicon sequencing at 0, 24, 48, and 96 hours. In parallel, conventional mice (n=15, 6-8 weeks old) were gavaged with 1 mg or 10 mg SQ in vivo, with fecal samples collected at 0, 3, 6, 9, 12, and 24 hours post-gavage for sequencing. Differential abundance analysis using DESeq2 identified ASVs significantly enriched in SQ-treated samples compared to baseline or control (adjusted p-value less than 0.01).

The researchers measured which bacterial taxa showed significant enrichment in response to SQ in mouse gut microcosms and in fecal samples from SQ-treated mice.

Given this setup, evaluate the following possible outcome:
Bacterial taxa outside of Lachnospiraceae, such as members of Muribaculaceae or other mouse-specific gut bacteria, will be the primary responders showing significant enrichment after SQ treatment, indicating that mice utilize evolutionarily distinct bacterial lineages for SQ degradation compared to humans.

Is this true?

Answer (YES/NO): NO